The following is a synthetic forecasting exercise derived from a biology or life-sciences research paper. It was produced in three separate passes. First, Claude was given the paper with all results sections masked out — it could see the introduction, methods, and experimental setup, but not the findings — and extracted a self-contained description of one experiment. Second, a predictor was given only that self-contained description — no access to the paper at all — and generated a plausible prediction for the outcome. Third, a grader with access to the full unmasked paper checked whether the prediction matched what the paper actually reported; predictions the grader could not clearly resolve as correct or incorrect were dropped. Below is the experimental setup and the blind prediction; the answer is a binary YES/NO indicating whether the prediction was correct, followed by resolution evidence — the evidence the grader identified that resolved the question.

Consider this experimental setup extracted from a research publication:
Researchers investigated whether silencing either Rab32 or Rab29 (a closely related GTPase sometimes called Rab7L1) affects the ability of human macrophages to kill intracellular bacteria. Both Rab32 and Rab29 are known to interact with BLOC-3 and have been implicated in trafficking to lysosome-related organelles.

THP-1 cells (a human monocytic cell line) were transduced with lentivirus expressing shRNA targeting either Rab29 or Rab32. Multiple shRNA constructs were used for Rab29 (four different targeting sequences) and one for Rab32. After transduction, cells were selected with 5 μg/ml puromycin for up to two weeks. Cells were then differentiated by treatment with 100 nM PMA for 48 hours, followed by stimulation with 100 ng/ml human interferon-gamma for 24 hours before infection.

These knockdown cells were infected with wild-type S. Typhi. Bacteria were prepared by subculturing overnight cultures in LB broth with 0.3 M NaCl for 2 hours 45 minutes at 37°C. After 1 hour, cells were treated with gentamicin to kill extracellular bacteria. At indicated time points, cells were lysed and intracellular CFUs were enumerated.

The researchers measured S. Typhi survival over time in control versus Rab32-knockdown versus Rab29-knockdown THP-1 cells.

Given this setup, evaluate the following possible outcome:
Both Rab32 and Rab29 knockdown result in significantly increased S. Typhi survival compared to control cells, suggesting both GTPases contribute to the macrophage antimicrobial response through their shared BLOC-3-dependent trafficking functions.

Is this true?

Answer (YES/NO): NO